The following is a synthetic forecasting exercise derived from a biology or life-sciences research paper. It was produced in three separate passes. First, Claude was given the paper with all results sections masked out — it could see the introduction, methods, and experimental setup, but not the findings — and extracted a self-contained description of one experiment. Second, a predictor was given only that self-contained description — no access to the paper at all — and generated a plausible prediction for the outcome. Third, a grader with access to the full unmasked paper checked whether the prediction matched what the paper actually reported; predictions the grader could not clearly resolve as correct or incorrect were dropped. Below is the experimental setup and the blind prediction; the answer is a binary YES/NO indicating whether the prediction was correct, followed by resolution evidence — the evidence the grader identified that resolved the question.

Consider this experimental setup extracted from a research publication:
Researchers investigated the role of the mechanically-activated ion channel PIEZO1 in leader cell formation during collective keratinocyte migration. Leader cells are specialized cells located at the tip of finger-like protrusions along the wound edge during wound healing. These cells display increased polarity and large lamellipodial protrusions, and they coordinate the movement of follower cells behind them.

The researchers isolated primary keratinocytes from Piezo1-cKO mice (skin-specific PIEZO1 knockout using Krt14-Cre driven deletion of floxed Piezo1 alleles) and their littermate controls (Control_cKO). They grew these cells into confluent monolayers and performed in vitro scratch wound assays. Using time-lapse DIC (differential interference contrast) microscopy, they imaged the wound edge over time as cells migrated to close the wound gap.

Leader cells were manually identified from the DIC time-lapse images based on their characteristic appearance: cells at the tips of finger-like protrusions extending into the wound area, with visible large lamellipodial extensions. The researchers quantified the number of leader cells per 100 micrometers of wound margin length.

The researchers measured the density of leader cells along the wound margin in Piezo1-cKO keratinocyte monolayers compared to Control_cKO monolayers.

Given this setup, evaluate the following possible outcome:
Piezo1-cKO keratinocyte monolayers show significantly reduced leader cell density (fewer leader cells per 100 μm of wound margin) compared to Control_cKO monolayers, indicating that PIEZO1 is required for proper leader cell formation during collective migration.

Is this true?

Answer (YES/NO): NO